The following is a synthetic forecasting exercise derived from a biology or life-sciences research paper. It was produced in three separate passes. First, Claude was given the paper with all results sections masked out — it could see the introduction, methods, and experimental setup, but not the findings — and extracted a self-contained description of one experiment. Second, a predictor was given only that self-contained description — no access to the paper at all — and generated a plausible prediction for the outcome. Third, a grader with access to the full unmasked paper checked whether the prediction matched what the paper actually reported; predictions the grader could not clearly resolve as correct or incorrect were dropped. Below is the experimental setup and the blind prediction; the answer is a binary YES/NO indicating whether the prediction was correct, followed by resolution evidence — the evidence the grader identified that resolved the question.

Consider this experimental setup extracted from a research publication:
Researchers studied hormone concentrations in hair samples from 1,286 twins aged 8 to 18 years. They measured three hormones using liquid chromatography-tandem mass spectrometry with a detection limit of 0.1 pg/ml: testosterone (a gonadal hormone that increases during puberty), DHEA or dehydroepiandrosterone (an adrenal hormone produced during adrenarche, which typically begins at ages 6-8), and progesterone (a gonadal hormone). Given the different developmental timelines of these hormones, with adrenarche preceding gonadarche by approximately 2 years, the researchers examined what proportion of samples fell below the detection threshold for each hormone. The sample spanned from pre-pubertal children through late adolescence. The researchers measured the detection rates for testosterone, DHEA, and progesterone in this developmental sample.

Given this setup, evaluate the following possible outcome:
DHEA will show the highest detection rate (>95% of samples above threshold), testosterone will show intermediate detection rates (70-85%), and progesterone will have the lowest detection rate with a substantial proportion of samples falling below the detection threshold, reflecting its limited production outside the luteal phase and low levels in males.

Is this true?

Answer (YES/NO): NO